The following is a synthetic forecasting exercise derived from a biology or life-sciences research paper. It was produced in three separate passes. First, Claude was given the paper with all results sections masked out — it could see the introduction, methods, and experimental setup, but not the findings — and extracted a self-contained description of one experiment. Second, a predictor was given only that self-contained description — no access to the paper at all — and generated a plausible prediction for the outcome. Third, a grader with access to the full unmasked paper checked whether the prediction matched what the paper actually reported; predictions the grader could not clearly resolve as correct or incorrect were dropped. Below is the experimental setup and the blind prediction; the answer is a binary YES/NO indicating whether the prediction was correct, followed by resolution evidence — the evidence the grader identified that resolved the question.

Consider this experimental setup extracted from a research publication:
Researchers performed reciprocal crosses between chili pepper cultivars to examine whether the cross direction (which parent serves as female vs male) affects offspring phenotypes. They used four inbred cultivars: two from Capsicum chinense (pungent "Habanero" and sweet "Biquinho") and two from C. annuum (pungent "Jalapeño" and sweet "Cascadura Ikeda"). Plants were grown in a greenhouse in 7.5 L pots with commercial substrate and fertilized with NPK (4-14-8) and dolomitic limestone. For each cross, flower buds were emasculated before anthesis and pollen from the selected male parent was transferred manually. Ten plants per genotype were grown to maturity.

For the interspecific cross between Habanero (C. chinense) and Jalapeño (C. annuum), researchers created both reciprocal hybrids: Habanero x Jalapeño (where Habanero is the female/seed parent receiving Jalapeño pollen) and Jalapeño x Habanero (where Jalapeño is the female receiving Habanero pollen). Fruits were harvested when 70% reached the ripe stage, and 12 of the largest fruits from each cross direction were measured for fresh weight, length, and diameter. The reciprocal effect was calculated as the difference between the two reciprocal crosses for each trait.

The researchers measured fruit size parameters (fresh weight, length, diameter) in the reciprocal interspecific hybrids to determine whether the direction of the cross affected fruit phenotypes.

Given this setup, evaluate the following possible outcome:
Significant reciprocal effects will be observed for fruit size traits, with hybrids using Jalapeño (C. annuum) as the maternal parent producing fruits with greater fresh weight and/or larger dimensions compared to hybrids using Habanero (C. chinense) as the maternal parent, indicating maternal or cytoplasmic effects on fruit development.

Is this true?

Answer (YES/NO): NO